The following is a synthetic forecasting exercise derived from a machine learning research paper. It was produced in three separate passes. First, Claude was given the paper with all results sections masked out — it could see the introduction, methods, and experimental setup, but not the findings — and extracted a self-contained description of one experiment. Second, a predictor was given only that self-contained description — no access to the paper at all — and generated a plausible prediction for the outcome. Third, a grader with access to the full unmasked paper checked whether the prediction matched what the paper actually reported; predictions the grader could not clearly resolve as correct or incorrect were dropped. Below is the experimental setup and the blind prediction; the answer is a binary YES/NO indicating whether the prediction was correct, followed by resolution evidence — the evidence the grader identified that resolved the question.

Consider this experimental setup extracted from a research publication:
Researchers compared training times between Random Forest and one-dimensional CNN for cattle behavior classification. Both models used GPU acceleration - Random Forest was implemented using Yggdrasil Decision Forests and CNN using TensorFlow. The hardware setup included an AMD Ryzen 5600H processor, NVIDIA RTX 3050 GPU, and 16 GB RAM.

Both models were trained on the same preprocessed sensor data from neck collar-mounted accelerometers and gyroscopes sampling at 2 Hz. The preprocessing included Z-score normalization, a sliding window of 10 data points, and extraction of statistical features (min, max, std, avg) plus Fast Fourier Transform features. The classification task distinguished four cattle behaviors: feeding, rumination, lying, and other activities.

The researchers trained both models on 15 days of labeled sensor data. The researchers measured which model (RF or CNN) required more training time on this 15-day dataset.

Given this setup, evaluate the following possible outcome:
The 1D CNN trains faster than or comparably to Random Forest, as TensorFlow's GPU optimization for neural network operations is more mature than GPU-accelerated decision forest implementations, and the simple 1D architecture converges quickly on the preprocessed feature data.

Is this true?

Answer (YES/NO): NO